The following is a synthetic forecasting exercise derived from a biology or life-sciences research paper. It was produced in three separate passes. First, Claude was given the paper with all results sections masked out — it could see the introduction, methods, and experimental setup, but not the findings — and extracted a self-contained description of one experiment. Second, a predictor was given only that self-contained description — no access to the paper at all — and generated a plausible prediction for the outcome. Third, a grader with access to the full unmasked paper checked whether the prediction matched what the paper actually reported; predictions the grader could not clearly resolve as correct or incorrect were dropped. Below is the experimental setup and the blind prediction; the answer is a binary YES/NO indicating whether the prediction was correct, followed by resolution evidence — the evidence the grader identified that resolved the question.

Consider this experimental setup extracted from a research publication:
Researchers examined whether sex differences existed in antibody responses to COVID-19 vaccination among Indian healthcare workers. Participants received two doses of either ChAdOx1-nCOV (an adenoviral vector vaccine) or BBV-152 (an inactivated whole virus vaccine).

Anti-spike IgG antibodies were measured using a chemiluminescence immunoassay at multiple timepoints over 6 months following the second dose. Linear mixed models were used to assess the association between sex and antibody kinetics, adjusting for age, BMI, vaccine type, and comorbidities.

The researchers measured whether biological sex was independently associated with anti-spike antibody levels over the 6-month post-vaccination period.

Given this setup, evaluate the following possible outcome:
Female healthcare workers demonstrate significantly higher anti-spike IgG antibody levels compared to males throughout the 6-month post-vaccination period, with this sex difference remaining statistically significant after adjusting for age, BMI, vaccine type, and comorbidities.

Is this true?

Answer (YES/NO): NO